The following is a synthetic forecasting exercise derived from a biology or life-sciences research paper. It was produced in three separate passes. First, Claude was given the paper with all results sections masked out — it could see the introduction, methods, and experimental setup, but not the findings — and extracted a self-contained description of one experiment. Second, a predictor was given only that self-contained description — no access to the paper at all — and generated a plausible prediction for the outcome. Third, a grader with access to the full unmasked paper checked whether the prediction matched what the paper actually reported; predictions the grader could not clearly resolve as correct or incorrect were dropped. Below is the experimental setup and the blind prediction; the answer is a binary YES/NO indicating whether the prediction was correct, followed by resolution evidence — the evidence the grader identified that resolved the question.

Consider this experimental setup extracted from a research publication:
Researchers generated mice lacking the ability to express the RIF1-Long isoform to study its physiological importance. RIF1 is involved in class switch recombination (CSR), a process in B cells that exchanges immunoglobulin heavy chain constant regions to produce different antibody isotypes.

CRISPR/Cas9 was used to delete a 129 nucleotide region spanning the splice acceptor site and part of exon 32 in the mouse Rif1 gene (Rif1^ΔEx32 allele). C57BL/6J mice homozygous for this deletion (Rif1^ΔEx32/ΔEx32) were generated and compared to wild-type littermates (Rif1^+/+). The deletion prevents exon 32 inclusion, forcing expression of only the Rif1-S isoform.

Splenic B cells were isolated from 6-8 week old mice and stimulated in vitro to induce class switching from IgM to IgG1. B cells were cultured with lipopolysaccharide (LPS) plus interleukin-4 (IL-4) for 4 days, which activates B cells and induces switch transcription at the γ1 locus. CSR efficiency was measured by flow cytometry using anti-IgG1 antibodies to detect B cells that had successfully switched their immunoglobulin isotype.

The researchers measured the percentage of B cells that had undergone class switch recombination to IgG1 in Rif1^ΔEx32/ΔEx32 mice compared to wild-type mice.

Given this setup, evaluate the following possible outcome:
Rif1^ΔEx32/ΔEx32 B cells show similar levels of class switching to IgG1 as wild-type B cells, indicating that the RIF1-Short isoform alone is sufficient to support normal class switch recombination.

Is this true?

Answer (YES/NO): YES